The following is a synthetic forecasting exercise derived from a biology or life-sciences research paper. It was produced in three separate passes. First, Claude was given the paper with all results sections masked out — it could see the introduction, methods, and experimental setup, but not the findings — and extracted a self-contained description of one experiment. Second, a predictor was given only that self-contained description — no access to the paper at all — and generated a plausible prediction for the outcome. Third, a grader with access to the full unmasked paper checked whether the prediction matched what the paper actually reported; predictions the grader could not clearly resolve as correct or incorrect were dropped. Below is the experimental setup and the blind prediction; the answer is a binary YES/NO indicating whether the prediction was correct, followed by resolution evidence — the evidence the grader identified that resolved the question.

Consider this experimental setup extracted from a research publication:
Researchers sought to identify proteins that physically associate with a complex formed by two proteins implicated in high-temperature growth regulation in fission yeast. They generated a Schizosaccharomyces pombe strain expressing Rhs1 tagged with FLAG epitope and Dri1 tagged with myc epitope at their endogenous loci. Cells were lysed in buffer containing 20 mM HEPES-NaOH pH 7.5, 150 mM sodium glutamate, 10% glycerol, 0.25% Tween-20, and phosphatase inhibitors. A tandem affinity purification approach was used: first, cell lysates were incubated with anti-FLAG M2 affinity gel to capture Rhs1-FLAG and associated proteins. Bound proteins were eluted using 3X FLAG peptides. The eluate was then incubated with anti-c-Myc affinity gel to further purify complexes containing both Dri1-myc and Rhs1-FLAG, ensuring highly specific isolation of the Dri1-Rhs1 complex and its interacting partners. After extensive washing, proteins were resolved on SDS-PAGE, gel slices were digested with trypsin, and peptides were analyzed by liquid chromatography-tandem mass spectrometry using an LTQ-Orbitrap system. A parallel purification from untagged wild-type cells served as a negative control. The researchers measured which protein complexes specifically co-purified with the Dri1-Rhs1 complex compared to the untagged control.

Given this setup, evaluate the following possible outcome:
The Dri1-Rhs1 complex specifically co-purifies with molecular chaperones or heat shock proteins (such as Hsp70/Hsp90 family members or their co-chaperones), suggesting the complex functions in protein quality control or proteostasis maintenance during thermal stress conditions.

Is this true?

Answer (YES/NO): NO